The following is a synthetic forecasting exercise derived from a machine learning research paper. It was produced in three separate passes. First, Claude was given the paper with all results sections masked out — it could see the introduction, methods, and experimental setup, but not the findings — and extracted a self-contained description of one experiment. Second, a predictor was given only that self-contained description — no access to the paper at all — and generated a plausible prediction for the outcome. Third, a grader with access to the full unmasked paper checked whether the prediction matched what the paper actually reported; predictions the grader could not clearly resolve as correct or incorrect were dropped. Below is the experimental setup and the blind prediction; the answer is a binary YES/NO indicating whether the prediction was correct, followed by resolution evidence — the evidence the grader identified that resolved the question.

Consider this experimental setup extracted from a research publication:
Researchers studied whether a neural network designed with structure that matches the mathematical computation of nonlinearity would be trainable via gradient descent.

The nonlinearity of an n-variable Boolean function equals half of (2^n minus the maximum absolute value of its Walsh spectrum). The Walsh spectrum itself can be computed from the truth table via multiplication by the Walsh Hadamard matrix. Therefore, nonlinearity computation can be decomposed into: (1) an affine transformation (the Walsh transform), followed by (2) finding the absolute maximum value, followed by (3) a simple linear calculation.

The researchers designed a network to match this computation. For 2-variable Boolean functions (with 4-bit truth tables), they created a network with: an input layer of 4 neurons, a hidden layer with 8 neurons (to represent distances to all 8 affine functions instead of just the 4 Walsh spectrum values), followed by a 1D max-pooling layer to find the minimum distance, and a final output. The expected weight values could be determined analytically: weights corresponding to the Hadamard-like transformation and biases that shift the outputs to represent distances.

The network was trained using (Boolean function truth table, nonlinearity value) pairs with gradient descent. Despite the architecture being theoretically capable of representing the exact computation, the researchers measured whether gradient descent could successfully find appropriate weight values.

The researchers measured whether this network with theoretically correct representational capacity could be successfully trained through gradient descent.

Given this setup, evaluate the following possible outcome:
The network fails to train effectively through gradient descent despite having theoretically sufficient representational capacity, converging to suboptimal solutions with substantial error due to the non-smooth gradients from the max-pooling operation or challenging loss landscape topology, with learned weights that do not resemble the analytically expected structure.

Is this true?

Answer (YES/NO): YES